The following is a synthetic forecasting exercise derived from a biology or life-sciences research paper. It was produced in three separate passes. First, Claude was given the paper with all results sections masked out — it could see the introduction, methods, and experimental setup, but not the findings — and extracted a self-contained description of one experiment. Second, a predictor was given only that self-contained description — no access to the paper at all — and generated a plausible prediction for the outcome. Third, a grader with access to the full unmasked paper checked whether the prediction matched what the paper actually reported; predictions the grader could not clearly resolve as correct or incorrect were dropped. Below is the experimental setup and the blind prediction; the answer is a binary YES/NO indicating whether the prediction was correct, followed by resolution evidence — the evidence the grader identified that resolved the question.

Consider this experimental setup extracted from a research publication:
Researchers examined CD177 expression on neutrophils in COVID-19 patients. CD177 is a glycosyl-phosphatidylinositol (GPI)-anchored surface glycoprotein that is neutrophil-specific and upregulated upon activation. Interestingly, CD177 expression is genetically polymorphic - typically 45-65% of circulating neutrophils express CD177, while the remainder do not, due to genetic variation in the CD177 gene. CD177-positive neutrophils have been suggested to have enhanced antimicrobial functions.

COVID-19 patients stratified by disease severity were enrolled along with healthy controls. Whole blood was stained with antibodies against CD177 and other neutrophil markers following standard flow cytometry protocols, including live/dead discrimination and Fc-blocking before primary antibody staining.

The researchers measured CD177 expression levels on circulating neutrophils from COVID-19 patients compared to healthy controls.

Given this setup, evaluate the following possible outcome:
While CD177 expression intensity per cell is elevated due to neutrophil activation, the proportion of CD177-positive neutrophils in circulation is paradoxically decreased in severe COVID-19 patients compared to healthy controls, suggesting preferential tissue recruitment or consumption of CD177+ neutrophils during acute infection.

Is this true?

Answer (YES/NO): NO